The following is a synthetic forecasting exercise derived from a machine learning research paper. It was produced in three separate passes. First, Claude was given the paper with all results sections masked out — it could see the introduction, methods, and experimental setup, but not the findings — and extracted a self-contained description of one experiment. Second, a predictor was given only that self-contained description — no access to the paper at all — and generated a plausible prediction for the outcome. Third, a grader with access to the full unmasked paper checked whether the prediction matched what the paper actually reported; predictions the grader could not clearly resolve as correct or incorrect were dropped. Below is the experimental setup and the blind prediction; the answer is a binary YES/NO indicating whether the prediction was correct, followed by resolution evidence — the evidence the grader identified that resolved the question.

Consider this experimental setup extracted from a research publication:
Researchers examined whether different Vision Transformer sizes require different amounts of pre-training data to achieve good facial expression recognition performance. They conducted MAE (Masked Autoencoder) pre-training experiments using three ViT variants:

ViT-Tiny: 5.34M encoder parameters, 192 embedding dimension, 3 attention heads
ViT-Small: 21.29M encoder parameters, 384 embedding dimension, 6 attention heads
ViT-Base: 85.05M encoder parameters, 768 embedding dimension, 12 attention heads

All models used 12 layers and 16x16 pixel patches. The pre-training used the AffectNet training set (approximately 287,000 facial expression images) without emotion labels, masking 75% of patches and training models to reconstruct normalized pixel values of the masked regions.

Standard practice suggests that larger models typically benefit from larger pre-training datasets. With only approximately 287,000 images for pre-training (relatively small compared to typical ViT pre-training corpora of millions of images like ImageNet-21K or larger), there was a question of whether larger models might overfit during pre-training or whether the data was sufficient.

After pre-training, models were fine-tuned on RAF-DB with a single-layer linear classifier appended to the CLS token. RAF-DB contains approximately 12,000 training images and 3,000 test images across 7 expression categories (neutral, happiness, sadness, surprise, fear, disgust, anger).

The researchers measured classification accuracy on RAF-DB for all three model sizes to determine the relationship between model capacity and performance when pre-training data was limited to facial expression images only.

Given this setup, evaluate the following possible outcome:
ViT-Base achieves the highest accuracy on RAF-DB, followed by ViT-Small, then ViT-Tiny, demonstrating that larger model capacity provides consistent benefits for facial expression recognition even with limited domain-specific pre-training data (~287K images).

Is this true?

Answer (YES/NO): YES